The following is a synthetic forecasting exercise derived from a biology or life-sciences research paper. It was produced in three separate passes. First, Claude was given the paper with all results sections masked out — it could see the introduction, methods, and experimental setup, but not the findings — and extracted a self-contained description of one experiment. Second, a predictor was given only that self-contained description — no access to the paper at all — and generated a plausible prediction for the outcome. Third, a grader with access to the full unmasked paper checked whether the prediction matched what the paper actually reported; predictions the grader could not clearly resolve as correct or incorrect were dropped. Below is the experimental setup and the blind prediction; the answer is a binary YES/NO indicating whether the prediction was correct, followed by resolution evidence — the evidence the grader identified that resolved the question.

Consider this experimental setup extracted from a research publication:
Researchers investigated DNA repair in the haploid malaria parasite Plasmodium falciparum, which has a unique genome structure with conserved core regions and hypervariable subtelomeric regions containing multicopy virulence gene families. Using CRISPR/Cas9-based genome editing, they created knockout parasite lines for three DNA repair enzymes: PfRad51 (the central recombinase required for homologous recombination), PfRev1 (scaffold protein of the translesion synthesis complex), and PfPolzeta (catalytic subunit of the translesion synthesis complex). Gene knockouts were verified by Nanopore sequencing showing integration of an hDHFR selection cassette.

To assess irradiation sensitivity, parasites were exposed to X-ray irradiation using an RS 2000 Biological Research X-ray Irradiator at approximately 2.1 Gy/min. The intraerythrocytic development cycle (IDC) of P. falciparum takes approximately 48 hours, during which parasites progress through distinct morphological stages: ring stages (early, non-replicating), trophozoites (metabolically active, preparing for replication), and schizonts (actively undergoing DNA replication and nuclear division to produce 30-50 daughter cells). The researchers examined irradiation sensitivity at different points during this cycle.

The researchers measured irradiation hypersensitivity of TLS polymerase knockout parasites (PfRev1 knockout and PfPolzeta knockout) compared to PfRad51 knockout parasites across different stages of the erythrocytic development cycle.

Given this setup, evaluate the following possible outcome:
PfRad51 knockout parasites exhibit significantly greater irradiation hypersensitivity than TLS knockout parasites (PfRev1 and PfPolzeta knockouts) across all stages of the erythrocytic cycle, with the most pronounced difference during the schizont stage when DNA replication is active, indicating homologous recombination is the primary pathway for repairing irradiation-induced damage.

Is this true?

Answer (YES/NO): NO